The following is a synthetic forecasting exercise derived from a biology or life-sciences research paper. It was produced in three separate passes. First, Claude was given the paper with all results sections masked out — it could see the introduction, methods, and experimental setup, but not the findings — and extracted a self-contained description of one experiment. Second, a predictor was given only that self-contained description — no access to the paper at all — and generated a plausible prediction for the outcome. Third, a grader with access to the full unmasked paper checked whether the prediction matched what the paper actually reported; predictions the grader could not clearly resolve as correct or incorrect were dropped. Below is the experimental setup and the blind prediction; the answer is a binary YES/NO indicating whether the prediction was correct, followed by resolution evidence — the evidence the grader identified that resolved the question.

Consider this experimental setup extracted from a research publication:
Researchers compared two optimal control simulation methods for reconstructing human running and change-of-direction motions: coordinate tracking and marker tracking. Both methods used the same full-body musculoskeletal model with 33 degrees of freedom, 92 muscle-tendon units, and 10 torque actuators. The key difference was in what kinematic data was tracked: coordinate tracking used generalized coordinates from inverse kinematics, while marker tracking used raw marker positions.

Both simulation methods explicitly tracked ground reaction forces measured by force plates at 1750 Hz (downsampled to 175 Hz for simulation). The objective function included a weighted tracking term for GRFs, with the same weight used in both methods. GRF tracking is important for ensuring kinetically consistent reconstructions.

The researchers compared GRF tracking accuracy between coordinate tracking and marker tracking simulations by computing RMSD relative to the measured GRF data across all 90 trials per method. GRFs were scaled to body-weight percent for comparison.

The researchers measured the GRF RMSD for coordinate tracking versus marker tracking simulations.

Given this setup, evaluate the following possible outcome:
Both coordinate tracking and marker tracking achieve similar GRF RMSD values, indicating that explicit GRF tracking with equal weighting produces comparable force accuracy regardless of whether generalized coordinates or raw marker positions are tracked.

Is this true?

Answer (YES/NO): NO